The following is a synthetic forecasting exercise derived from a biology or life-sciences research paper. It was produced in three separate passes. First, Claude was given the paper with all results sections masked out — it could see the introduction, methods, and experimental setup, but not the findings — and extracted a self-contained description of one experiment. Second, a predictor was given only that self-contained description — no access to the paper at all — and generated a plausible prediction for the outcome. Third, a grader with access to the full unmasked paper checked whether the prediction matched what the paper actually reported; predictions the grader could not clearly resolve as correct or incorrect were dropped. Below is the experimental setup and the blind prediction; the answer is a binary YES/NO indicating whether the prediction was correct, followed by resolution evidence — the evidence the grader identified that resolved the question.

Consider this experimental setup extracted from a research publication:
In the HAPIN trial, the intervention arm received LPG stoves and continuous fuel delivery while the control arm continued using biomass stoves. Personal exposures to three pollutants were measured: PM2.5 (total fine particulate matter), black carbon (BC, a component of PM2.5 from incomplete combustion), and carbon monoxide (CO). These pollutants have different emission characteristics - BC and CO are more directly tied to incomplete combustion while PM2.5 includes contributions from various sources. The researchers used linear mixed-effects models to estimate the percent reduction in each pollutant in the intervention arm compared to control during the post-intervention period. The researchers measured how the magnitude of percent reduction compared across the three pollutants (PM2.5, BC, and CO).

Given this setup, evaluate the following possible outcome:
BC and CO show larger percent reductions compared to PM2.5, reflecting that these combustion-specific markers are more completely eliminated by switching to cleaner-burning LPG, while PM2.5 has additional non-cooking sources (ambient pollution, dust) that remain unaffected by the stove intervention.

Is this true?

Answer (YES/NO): YES